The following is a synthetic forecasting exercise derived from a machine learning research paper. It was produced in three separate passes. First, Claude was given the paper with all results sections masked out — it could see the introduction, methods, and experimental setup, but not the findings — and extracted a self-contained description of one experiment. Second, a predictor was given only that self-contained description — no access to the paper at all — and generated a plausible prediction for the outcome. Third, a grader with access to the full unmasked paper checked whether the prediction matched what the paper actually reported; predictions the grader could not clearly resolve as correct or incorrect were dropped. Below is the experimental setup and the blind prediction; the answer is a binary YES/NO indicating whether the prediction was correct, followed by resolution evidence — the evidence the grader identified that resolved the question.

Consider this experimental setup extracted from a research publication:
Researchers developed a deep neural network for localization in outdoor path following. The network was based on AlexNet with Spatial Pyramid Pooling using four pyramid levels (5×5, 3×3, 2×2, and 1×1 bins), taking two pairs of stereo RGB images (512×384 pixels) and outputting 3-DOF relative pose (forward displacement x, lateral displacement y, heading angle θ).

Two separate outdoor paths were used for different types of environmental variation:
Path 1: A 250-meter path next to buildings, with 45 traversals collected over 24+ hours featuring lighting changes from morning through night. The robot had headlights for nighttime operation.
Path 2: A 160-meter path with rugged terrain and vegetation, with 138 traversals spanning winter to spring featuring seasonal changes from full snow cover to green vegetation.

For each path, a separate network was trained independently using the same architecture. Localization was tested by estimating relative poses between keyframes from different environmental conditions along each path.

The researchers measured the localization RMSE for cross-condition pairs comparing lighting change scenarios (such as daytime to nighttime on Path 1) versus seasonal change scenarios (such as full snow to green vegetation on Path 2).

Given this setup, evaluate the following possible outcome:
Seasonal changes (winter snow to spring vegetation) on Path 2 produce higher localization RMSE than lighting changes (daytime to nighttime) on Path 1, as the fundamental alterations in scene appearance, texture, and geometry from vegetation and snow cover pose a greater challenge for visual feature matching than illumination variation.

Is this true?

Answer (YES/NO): YES